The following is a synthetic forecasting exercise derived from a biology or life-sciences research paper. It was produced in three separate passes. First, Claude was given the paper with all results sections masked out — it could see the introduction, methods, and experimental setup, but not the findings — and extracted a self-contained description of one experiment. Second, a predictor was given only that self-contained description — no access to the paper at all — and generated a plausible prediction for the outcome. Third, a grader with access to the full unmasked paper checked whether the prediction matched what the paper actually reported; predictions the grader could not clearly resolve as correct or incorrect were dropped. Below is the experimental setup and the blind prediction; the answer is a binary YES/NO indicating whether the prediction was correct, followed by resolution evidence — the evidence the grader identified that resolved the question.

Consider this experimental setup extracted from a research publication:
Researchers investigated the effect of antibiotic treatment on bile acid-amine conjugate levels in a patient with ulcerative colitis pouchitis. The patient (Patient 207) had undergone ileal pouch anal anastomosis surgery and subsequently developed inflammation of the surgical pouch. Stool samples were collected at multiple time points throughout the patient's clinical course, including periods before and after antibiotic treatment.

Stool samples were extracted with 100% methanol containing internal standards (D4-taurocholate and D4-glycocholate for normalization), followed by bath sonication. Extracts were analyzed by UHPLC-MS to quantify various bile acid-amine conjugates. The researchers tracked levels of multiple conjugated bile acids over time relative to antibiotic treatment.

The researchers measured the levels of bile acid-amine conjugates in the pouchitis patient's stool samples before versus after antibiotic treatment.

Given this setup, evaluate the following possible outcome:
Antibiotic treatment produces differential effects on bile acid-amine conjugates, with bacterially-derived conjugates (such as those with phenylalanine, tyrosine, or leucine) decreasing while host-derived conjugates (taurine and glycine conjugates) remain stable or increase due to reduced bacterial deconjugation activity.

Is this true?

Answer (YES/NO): NO